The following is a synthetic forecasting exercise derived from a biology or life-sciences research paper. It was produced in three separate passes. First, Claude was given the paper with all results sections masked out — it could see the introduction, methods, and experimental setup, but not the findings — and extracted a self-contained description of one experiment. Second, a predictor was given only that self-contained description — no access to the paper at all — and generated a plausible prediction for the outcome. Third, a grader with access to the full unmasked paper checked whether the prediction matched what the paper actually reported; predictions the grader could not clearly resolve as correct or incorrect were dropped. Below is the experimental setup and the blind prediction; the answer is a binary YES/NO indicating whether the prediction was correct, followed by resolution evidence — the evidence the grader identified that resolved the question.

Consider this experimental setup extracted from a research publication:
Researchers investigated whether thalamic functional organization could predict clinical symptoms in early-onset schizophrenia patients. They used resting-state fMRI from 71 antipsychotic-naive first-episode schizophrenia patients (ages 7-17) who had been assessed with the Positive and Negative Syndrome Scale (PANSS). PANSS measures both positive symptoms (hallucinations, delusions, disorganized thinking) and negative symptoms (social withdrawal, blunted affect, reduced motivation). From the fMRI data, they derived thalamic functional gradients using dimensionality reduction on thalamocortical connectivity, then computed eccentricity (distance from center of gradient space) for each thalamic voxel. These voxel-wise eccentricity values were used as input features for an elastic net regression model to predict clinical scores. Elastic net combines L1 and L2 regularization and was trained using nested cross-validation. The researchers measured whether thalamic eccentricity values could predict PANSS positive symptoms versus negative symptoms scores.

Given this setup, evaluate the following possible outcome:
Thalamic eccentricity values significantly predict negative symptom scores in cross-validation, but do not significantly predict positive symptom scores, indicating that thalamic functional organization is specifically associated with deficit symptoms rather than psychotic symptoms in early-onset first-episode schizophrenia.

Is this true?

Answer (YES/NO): NO